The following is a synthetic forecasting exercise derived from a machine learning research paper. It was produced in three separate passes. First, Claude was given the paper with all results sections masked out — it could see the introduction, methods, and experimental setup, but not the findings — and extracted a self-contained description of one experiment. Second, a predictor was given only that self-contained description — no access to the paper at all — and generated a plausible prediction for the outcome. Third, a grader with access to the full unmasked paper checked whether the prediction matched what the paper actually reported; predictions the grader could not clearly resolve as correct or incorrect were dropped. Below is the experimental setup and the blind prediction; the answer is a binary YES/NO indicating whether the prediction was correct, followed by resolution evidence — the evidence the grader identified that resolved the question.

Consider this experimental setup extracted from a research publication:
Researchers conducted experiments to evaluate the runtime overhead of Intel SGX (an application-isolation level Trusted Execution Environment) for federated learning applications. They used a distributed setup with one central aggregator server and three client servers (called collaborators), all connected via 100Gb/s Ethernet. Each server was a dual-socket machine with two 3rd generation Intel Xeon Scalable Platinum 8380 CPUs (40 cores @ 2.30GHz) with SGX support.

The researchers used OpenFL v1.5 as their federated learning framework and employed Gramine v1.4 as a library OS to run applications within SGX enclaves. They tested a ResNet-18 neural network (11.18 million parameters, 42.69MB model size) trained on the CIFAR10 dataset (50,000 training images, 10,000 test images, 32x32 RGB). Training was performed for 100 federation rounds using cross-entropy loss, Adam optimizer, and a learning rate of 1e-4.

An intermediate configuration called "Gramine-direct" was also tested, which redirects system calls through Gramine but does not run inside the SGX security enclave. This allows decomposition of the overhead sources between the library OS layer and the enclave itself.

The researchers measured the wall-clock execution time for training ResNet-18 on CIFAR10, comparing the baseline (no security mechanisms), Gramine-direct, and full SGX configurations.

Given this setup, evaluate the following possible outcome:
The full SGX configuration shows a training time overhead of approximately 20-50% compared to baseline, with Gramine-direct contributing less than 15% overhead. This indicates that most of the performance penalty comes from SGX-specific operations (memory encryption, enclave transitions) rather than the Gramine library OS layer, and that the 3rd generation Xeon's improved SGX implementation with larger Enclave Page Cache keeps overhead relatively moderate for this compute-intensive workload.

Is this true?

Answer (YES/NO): NO